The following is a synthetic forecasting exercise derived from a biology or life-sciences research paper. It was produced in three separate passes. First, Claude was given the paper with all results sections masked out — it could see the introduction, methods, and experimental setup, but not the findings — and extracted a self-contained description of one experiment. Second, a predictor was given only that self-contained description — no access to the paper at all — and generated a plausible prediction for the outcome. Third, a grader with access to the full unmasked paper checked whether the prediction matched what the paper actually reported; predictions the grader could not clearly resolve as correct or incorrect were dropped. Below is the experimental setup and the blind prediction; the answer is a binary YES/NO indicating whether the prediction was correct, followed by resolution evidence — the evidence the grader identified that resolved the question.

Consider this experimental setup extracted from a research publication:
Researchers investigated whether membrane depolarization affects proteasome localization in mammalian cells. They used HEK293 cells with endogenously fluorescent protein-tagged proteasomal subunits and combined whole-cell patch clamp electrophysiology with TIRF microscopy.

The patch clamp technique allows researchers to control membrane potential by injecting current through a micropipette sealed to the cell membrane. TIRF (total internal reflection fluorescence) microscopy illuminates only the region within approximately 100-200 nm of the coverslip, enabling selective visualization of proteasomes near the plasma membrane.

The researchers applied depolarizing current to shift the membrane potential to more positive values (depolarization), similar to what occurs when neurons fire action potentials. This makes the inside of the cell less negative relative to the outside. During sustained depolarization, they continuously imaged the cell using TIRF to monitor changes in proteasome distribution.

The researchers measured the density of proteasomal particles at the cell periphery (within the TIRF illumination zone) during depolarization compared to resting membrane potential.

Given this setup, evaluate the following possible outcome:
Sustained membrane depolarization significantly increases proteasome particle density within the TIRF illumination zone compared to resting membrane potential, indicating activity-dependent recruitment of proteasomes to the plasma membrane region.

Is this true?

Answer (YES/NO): NO